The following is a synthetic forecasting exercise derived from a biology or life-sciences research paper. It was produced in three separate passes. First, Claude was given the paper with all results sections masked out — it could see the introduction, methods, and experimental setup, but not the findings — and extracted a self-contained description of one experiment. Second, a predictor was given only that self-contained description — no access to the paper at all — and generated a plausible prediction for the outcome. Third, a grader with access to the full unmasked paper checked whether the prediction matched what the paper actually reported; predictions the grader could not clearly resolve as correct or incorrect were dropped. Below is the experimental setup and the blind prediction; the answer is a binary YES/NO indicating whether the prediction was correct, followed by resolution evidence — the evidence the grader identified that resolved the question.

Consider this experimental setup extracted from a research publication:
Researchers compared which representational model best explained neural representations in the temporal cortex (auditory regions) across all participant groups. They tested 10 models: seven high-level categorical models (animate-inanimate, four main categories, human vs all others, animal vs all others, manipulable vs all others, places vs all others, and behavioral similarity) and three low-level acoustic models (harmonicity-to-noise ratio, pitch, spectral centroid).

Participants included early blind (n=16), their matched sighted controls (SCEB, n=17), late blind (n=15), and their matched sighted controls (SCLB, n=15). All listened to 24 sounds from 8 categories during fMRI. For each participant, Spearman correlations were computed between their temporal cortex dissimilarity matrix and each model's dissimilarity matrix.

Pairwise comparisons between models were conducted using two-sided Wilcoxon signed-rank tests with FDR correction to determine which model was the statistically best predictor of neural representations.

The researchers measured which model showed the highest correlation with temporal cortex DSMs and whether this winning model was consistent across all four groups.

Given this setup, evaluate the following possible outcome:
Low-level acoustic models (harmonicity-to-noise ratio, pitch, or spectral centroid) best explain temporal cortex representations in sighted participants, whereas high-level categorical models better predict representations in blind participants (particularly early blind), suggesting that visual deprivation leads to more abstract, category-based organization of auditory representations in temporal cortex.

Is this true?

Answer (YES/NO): NO